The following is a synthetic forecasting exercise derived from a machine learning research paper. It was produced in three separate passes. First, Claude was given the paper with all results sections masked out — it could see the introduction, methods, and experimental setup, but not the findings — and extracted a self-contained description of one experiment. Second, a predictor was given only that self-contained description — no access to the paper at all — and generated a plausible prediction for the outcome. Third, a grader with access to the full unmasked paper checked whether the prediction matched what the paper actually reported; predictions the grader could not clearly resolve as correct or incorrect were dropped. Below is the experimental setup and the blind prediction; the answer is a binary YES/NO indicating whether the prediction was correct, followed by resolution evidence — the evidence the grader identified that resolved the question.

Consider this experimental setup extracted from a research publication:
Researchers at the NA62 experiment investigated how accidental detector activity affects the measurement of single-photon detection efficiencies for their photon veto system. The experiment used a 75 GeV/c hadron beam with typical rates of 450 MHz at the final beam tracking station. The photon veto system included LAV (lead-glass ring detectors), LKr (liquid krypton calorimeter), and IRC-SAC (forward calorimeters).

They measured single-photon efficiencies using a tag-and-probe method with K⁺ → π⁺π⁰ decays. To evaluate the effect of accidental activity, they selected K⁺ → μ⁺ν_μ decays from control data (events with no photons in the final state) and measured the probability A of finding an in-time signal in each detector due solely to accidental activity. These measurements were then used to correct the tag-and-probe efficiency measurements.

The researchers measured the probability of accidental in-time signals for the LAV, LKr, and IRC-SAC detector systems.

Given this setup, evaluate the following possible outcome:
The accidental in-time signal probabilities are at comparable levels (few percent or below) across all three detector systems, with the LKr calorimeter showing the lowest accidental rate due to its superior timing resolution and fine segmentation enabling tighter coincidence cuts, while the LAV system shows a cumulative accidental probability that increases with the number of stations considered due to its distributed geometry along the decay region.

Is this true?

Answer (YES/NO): NO